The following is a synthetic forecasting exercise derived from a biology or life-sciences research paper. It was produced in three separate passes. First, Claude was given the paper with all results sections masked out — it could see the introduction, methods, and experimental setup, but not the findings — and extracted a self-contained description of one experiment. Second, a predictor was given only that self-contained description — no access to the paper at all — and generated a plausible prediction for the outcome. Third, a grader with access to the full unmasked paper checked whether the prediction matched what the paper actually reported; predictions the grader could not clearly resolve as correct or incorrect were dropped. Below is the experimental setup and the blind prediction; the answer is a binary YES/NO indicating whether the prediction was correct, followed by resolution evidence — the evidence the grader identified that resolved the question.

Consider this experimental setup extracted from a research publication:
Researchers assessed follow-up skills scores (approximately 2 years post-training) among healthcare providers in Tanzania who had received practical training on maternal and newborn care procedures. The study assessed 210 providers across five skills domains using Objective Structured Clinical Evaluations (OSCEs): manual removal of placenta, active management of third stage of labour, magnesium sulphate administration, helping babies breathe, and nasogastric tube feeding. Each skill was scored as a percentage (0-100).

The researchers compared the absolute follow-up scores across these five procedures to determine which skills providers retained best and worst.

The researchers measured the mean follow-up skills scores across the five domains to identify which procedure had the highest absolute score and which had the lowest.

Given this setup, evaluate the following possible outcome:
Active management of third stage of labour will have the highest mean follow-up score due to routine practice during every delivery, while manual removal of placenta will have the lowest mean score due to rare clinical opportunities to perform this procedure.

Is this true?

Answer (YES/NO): NO